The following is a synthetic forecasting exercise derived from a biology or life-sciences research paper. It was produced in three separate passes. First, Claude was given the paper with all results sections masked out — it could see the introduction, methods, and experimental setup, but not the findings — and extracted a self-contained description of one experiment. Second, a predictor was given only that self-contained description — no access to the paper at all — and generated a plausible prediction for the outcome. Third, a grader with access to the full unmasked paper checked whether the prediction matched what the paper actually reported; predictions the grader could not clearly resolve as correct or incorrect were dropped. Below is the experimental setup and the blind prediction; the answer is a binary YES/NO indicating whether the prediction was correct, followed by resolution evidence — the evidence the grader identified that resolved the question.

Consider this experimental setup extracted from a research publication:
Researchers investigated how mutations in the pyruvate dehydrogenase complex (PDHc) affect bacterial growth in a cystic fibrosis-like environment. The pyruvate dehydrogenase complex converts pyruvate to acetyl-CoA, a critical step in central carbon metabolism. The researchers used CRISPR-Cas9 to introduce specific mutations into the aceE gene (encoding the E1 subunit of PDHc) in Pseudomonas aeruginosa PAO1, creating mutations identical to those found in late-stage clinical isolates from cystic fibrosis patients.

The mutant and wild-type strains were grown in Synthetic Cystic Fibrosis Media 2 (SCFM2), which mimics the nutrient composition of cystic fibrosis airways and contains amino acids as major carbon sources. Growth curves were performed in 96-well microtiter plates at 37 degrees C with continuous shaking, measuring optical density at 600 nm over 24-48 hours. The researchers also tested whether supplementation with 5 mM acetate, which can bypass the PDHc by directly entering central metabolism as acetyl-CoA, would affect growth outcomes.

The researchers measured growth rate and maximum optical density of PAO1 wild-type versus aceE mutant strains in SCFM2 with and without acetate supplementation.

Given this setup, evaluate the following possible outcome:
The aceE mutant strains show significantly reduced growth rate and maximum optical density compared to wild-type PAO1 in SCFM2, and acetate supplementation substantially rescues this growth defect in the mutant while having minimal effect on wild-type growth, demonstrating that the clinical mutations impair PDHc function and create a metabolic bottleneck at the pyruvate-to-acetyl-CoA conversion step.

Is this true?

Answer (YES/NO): YES